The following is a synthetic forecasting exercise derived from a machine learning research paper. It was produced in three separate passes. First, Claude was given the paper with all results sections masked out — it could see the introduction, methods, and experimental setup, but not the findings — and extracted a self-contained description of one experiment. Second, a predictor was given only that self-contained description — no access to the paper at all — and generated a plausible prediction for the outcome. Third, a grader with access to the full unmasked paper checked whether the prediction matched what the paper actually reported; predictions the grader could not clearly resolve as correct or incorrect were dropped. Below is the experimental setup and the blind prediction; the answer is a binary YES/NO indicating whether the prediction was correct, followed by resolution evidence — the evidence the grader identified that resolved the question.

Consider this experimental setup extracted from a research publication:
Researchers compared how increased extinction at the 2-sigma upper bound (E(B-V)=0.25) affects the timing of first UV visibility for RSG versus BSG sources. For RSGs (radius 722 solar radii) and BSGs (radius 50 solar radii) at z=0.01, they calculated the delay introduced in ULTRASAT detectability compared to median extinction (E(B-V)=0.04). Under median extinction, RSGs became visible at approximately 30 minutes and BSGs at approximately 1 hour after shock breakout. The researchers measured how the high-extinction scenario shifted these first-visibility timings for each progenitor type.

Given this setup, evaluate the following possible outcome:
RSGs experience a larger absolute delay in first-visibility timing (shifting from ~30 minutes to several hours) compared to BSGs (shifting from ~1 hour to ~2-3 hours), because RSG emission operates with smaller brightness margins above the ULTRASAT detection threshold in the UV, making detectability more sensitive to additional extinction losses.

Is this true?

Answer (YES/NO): NO